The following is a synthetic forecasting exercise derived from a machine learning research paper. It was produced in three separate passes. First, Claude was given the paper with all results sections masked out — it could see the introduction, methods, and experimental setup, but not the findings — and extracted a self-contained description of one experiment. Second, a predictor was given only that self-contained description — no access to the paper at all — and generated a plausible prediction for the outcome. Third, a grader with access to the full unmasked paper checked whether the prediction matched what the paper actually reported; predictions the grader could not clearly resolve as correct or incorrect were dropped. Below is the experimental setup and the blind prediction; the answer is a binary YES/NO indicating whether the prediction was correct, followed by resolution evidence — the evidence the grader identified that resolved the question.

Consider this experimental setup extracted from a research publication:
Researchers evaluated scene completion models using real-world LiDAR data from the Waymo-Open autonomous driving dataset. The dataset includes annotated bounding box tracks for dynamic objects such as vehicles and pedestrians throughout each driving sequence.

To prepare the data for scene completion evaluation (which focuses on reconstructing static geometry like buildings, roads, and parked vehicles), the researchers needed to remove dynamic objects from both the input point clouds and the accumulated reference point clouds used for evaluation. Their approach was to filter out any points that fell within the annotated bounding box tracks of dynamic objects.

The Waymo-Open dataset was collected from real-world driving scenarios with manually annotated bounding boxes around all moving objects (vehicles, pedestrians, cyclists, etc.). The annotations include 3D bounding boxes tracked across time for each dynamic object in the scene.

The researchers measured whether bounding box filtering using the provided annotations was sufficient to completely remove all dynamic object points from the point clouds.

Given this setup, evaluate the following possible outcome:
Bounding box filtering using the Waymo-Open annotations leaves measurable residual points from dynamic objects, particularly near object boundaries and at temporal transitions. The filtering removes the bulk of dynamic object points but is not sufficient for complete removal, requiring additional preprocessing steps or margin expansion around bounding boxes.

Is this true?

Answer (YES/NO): YES